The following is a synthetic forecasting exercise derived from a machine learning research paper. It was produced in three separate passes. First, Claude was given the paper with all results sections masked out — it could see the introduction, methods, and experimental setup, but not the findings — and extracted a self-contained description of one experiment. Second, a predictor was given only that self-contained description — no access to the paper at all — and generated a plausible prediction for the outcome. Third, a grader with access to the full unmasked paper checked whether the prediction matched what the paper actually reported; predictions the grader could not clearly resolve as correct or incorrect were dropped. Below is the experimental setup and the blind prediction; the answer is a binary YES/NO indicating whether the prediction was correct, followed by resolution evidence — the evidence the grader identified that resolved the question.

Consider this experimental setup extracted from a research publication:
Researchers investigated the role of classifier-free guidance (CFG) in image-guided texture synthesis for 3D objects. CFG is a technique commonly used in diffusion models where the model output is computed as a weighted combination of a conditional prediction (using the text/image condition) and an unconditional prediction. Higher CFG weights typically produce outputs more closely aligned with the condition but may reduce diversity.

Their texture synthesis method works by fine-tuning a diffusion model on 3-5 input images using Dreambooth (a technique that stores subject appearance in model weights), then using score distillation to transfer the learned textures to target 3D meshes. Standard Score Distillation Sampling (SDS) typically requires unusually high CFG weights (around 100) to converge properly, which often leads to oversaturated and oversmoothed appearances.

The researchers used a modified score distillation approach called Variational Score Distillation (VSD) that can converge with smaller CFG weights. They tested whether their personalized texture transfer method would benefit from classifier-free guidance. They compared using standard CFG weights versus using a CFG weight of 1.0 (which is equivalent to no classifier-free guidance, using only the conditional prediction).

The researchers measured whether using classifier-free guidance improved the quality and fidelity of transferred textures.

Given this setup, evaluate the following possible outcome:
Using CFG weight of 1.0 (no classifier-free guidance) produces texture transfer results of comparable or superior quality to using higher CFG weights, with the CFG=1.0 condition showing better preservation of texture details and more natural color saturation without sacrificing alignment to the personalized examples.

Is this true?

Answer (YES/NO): YES